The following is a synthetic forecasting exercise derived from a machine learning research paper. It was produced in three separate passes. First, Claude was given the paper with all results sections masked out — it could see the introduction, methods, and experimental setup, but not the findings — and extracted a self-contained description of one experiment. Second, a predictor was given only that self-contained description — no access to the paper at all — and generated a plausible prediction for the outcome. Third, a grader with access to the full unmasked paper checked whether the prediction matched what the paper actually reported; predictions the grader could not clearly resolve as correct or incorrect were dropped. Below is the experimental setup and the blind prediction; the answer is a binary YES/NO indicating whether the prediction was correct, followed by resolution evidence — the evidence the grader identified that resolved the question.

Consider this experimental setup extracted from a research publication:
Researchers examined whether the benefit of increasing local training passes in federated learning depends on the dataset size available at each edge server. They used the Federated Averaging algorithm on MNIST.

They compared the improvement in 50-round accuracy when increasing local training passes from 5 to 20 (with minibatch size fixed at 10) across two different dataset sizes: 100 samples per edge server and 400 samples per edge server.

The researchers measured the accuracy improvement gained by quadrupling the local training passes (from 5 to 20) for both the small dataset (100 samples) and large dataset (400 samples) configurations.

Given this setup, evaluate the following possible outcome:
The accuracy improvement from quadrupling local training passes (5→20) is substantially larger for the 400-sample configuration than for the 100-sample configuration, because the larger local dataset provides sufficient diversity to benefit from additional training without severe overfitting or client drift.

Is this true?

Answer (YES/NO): NO